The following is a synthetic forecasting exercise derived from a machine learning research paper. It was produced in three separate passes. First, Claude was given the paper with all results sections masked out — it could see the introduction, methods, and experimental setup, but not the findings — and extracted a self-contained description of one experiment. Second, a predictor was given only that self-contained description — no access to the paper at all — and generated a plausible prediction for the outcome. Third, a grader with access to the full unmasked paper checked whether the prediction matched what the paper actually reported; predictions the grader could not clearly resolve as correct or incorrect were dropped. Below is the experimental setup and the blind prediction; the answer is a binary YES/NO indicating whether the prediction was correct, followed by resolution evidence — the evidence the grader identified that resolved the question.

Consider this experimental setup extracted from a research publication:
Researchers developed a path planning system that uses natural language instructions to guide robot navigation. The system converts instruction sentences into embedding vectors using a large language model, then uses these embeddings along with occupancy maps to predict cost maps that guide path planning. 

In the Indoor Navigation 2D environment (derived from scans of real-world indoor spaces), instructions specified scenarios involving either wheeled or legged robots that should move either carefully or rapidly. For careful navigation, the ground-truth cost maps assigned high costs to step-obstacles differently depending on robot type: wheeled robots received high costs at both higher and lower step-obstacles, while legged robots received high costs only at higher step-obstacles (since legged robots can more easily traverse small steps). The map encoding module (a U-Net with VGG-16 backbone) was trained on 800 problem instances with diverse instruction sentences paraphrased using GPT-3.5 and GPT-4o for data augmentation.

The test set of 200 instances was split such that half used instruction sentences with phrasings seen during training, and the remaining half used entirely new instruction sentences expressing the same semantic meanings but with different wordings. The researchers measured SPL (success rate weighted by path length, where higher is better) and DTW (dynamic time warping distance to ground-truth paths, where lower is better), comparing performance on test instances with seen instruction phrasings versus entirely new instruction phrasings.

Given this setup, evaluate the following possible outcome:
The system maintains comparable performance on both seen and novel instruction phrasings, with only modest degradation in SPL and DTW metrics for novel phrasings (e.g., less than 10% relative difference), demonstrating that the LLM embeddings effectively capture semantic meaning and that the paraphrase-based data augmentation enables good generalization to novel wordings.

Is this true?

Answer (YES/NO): YES